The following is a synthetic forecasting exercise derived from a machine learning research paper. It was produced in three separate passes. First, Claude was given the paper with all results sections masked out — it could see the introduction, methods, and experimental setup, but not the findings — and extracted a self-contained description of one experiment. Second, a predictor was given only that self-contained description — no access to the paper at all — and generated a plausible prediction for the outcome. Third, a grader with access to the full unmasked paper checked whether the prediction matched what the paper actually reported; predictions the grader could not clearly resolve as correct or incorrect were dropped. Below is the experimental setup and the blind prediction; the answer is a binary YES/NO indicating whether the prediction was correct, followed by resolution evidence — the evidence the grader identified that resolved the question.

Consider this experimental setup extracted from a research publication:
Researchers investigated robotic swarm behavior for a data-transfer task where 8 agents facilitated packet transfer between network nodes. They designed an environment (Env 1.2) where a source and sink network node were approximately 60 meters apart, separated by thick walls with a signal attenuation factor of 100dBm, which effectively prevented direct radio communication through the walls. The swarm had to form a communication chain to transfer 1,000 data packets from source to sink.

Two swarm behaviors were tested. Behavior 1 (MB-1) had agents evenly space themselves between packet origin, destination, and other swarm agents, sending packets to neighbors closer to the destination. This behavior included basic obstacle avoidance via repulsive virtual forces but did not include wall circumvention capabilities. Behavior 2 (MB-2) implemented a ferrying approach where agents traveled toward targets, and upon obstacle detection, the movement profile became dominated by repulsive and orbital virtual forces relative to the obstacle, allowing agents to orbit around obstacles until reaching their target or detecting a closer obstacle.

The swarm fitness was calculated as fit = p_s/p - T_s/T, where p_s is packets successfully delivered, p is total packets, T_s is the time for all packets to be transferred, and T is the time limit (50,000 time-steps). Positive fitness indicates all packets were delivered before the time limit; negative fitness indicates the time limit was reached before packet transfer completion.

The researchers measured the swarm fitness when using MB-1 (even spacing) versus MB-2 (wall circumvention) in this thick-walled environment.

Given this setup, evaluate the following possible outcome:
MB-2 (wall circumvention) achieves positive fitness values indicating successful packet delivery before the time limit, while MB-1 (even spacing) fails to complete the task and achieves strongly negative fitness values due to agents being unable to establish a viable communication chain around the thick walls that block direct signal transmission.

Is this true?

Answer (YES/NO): YES